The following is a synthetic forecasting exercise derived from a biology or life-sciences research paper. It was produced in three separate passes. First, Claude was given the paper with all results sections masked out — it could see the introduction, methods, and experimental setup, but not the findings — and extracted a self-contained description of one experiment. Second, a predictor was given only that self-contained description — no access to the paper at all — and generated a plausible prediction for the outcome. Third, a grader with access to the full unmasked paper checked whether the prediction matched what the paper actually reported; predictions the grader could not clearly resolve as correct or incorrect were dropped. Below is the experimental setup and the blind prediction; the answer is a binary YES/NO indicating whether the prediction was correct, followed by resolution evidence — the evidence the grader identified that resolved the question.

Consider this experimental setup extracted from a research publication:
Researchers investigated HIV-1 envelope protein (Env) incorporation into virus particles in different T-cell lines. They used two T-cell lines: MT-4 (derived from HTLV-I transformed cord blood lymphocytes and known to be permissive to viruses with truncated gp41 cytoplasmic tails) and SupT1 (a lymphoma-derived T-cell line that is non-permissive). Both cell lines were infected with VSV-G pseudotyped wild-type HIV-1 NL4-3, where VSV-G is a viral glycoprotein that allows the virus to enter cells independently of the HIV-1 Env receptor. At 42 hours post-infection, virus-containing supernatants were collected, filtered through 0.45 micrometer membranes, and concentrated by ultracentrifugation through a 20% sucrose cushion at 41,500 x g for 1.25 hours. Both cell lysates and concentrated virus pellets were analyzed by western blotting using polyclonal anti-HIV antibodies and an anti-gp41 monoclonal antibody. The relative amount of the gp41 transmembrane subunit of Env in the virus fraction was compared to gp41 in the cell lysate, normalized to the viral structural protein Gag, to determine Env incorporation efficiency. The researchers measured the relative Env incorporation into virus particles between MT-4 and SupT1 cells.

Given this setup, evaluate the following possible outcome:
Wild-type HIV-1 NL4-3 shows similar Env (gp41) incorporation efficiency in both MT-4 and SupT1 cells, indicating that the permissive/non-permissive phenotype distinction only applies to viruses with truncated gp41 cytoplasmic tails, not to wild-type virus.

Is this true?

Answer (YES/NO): NO